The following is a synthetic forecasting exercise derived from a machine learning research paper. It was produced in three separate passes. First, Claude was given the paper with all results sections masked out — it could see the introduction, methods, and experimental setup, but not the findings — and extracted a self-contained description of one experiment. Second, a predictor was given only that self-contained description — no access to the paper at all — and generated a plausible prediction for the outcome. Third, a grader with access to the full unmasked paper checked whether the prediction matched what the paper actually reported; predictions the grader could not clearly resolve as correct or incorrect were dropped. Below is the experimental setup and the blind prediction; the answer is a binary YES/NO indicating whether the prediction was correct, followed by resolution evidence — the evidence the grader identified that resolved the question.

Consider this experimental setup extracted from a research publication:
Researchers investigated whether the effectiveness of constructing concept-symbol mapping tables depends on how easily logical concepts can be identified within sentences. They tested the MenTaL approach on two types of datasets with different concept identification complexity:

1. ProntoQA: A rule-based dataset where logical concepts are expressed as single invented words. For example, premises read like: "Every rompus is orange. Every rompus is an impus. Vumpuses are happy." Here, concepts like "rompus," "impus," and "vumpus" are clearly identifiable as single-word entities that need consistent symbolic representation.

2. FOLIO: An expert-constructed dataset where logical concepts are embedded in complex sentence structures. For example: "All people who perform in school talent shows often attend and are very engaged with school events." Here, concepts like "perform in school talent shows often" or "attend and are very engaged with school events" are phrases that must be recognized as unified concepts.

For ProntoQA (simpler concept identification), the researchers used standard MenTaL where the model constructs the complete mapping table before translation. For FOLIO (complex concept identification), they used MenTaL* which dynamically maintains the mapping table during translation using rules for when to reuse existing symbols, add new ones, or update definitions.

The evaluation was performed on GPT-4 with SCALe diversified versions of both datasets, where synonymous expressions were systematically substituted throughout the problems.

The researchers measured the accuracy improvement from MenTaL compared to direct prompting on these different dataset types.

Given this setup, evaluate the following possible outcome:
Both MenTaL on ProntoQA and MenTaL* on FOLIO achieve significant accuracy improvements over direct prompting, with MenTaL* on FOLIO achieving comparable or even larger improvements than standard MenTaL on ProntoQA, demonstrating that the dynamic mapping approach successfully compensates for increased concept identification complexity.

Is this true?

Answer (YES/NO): NO